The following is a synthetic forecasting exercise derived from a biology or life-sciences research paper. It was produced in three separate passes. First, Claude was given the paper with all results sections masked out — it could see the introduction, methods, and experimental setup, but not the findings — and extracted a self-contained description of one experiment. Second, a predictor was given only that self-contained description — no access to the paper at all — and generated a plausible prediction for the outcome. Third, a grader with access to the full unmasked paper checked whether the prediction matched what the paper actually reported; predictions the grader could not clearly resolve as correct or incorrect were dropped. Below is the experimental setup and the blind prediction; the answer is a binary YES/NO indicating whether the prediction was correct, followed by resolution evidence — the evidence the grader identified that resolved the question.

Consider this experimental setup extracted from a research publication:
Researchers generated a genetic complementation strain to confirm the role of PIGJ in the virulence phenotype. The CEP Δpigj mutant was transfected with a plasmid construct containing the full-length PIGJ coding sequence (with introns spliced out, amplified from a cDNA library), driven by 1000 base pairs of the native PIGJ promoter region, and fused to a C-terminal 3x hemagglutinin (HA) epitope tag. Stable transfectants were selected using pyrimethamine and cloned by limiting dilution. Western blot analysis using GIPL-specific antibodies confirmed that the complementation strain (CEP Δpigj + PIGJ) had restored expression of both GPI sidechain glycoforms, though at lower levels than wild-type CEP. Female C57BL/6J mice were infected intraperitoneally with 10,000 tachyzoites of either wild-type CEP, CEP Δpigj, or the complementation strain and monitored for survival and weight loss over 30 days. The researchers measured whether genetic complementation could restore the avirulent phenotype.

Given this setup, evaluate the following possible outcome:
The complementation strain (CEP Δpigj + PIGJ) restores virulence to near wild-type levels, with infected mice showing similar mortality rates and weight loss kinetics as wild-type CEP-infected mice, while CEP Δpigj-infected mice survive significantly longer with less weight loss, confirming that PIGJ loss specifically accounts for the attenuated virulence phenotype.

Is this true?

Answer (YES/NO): NO